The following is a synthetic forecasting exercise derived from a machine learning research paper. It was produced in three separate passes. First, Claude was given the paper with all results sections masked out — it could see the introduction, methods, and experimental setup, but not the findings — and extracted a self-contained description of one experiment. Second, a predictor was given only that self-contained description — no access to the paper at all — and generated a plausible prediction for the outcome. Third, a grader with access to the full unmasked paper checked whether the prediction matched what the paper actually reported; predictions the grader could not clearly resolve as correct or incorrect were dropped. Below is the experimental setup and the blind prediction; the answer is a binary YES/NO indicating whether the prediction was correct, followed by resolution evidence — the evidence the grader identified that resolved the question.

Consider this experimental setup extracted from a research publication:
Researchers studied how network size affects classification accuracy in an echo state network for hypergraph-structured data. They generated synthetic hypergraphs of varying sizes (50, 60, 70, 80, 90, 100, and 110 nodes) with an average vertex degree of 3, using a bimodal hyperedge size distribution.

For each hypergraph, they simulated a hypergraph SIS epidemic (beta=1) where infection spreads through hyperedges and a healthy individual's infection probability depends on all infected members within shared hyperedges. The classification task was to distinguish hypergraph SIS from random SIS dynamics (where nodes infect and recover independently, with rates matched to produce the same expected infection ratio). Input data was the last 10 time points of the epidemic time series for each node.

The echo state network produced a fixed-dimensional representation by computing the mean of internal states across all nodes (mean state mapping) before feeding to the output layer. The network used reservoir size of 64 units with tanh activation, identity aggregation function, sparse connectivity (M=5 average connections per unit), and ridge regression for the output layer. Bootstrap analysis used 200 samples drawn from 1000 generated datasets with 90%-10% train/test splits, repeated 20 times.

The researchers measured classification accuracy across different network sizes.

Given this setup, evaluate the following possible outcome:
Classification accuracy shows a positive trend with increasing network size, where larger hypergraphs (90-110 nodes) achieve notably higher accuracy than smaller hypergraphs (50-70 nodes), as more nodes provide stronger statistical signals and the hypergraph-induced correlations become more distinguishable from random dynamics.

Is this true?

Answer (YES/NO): YES